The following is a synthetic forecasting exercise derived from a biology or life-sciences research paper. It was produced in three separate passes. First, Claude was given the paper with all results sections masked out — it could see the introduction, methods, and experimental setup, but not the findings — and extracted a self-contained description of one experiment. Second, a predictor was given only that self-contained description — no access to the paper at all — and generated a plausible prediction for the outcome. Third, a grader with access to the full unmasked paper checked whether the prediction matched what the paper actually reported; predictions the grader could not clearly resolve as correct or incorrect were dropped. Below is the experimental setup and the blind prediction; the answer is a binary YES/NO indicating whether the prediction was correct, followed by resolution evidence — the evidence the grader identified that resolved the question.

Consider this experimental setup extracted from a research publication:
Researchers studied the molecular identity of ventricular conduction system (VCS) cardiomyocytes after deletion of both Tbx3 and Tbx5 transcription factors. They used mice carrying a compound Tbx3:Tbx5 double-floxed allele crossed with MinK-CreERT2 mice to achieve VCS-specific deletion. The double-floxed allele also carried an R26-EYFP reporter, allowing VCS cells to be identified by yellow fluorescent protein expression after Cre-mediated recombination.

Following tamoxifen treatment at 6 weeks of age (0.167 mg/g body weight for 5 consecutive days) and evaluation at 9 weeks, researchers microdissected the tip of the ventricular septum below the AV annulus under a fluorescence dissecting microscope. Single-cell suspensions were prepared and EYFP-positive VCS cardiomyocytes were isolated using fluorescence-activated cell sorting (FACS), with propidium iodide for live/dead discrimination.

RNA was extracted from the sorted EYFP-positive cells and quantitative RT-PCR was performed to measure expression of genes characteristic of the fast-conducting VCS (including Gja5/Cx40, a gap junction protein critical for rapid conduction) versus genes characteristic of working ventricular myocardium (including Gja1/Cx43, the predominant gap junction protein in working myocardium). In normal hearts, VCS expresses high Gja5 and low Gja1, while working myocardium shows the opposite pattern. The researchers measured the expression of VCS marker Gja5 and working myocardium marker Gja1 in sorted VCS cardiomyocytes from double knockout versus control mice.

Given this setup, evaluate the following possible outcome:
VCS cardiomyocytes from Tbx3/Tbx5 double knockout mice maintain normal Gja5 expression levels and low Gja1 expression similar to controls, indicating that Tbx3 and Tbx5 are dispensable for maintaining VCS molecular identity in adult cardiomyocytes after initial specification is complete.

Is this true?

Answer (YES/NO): NO